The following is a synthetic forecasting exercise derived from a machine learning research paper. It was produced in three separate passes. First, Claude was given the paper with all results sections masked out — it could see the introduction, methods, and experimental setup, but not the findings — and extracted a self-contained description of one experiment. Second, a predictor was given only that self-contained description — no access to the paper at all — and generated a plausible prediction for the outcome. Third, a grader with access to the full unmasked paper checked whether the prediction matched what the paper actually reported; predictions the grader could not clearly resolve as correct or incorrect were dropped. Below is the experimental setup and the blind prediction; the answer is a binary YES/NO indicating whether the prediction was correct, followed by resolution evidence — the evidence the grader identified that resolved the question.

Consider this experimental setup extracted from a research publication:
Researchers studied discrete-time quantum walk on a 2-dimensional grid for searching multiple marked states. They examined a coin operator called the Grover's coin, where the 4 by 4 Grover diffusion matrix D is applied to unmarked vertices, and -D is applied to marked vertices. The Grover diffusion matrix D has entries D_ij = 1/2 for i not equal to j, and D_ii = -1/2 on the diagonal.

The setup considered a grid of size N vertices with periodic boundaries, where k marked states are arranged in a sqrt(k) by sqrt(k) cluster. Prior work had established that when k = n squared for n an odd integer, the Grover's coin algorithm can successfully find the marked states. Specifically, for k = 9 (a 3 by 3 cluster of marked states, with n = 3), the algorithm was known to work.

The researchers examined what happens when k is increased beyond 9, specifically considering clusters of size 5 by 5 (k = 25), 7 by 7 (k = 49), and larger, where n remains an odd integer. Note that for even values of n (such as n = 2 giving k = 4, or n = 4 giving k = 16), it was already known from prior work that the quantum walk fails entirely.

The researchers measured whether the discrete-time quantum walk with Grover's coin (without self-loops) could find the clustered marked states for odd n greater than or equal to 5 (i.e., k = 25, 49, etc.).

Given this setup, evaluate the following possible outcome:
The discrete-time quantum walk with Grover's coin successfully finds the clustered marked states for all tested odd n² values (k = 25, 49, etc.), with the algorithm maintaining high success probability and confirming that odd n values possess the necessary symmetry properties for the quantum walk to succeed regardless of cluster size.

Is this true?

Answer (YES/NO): NO